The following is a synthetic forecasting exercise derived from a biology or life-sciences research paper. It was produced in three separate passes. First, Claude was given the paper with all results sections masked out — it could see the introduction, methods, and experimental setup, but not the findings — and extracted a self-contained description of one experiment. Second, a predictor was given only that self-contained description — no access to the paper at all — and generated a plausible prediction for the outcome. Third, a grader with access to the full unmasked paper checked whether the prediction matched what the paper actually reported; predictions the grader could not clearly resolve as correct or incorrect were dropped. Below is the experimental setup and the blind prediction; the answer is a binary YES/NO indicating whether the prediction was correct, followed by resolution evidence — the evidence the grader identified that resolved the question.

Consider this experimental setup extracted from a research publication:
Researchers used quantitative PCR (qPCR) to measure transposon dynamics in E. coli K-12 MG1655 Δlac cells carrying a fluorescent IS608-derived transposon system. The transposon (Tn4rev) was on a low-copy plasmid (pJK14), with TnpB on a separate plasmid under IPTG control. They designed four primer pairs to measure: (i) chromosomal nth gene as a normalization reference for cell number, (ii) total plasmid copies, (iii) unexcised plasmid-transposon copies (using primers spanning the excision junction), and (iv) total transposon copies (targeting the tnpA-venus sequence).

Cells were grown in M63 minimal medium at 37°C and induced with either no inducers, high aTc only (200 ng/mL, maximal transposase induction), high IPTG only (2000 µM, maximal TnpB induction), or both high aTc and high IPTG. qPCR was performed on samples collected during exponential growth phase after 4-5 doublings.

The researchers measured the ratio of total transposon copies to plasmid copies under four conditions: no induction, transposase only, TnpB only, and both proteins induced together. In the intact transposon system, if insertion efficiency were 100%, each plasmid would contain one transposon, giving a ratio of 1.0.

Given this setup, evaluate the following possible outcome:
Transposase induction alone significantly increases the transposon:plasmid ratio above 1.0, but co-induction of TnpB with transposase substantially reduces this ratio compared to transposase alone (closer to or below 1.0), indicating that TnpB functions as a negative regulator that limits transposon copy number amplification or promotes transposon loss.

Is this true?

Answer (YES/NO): NO